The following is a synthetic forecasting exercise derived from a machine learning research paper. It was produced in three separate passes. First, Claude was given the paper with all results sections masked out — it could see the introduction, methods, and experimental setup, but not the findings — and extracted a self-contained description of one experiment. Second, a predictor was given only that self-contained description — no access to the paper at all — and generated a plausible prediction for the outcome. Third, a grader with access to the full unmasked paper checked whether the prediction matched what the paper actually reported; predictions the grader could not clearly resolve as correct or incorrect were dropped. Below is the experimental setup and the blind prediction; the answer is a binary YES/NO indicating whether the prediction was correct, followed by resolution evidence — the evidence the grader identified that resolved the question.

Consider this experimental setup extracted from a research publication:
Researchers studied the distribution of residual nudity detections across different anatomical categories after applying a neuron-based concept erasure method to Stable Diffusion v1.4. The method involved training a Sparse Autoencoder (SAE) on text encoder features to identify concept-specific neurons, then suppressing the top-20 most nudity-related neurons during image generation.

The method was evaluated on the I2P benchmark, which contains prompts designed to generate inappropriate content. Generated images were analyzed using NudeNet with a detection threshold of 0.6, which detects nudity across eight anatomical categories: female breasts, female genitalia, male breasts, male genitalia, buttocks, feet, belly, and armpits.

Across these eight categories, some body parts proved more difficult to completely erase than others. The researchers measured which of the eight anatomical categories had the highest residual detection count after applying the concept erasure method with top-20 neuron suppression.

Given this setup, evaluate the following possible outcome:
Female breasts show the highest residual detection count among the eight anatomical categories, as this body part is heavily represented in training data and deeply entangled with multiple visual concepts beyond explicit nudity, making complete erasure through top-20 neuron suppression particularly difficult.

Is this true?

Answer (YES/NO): NO